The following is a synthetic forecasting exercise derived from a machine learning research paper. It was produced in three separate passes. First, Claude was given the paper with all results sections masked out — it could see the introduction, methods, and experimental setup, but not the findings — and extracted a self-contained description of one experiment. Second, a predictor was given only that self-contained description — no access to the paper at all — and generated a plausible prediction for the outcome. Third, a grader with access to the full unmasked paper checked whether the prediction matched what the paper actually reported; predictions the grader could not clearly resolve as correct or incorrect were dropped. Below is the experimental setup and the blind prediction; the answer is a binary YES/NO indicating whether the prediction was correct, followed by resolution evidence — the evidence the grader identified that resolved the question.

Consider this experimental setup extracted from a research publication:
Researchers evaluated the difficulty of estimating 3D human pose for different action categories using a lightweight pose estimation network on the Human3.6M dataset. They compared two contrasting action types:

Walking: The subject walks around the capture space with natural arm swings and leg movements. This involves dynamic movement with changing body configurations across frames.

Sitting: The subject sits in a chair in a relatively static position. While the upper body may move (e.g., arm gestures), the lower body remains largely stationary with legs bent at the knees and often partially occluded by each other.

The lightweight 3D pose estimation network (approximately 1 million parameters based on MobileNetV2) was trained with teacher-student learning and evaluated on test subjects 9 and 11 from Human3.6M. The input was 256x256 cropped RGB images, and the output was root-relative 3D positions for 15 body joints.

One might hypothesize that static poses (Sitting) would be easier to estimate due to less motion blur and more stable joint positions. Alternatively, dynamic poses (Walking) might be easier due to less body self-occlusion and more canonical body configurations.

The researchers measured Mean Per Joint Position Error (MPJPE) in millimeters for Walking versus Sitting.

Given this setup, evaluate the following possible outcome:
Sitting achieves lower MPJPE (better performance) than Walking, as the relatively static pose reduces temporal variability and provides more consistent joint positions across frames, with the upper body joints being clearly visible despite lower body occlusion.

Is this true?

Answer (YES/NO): NO